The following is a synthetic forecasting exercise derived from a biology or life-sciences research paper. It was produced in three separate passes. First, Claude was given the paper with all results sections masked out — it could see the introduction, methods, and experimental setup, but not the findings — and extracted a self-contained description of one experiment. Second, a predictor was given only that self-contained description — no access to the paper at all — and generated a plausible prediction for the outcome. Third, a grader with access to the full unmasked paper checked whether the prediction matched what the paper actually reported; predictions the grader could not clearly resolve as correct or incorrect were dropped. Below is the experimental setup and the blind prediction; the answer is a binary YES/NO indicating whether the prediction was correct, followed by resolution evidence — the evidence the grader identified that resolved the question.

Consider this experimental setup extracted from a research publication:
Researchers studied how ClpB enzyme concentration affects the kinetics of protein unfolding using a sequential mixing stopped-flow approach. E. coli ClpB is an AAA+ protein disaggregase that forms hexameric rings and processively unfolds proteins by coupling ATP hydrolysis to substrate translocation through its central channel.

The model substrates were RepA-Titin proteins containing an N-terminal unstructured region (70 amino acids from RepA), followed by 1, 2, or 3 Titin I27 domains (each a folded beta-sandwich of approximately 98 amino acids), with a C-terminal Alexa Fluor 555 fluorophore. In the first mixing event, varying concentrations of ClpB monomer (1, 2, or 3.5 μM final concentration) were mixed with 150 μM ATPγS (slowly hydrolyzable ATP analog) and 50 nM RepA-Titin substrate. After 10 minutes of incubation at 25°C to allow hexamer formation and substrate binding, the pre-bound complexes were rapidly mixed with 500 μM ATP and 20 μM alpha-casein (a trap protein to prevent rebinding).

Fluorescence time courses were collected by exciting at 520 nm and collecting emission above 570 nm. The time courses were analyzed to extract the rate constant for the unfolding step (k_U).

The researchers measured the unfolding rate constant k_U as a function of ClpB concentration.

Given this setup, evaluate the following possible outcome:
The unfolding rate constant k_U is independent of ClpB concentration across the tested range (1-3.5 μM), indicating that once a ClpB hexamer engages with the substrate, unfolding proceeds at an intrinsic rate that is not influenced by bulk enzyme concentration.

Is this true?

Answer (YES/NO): YES